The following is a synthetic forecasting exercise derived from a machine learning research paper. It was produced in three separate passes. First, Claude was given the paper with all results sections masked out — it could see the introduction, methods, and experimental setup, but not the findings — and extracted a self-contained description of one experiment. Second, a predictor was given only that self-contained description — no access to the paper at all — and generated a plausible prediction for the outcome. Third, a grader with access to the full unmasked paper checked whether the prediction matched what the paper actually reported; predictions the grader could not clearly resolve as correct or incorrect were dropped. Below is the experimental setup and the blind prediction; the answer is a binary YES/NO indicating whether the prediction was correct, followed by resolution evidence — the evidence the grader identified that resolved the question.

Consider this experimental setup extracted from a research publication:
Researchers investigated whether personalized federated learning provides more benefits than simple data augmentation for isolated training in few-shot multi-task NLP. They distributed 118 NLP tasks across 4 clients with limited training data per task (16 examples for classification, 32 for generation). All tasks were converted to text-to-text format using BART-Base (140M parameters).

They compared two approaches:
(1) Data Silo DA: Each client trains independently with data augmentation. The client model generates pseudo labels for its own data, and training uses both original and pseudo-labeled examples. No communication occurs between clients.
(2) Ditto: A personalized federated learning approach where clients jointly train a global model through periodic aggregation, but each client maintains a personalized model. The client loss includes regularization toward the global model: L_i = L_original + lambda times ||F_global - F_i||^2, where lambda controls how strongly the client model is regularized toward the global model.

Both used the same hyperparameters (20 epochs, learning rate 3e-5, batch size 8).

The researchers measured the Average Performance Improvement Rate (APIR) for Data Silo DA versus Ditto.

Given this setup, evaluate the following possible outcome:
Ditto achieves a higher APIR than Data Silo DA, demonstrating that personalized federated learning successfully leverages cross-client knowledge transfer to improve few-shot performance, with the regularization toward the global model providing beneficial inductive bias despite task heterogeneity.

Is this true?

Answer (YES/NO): YES